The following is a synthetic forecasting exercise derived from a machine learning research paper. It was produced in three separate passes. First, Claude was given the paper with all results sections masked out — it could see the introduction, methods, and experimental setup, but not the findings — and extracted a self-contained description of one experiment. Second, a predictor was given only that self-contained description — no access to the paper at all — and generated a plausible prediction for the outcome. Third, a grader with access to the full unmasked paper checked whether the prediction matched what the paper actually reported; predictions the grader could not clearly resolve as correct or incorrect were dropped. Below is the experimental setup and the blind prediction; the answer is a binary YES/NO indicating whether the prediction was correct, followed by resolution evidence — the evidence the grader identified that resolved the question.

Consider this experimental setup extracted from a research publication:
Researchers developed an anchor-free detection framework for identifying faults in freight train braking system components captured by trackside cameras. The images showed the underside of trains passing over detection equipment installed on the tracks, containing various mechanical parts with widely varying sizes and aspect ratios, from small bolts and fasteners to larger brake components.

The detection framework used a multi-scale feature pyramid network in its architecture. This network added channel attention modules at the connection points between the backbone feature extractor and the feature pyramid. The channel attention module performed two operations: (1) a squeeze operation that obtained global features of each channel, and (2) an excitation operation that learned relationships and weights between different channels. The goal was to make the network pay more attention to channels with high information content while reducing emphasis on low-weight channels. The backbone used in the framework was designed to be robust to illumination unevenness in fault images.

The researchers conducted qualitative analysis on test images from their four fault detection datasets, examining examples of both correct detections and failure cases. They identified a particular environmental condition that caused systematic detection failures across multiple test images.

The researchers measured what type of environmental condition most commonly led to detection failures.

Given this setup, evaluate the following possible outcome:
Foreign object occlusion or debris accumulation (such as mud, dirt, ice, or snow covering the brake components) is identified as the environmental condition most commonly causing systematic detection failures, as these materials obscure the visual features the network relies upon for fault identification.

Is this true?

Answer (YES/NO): NO